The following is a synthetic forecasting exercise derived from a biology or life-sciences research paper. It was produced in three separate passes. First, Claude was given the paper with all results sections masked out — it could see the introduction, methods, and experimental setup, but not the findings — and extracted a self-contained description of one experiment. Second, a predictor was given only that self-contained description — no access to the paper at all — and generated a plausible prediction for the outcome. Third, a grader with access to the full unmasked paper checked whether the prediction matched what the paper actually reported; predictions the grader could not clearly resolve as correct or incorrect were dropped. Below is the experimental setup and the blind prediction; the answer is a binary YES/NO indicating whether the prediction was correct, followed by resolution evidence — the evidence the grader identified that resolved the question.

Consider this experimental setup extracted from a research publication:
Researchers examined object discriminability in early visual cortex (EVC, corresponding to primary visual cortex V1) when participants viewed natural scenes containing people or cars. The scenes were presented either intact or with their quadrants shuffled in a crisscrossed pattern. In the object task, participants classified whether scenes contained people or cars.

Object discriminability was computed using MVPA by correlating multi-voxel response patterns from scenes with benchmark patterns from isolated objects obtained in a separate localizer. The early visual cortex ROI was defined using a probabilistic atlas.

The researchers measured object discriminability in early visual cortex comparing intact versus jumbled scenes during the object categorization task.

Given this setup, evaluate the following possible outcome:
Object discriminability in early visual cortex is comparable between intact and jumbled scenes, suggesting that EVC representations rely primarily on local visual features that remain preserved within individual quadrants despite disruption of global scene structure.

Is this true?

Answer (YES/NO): YES